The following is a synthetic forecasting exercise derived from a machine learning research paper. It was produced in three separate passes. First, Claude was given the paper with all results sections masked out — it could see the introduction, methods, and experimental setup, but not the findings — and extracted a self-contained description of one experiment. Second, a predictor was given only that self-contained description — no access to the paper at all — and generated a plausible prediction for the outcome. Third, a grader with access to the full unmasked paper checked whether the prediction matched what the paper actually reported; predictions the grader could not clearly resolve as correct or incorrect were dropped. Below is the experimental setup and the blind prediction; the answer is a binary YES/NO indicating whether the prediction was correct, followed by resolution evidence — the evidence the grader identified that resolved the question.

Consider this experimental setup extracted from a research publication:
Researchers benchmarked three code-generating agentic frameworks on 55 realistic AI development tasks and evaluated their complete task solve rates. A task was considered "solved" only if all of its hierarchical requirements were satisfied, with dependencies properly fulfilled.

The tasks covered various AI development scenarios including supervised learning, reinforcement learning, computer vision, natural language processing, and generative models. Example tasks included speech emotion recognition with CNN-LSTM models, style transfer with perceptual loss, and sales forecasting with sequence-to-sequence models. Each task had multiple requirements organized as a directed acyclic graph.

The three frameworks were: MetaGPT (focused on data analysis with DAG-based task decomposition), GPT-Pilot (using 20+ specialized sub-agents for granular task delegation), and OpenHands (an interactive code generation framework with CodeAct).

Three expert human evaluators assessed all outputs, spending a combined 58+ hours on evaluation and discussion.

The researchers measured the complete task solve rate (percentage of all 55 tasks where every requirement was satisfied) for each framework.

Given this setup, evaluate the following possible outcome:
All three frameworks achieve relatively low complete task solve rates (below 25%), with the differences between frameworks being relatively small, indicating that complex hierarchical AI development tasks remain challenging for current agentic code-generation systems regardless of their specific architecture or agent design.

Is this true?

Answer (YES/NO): YES